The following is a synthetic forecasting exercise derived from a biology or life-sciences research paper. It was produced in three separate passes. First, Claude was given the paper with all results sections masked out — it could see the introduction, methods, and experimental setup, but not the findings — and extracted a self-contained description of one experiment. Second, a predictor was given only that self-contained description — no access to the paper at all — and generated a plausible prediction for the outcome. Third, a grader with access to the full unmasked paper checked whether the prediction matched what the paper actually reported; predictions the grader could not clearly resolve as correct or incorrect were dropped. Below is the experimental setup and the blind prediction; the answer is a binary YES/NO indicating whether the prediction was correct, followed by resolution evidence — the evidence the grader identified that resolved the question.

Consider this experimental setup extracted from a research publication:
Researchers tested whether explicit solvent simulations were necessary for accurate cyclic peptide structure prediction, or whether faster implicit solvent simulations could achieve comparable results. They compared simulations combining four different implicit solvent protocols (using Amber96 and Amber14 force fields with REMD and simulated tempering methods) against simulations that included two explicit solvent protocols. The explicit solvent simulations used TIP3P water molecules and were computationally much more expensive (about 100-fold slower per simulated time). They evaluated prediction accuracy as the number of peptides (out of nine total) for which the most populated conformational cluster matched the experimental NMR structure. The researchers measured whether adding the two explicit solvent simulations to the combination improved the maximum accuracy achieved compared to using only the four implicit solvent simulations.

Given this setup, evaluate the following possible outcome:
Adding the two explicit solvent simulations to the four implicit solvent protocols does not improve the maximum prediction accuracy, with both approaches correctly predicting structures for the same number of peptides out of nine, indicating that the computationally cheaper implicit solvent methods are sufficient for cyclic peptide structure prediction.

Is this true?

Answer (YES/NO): YES